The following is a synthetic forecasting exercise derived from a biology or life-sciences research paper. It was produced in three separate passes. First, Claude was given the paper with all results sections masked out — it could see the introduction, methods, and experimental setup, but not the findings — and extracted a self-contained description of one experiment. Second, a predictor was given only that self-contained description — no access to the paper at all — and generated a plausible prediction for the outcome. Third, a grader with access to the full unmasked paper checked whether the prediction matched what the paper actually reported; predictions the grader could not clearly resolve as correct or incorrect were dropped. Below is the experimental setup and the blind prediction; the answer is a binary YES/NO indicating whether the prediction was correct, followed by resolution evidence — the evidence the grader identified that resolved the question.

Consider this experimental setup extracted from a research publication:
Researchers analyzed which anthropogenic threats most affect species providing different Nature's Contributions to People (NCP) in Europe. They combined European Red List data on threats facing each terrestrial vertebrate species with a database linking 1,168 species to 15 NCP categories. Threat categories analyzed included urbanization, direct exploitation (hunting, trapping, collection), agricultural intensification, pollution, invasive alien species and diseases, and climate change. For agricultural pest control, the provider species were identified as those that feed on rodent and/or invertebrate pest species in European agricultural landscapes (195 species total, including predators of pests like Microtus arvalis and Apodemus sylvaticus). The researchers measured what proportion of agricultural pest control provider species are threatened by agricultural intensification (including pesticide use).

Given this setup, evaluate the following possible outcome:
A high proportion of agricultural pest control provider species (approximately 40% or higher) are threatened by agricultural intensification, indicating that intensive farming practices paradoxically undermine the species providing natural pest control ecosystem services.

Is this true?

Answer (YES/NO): YES